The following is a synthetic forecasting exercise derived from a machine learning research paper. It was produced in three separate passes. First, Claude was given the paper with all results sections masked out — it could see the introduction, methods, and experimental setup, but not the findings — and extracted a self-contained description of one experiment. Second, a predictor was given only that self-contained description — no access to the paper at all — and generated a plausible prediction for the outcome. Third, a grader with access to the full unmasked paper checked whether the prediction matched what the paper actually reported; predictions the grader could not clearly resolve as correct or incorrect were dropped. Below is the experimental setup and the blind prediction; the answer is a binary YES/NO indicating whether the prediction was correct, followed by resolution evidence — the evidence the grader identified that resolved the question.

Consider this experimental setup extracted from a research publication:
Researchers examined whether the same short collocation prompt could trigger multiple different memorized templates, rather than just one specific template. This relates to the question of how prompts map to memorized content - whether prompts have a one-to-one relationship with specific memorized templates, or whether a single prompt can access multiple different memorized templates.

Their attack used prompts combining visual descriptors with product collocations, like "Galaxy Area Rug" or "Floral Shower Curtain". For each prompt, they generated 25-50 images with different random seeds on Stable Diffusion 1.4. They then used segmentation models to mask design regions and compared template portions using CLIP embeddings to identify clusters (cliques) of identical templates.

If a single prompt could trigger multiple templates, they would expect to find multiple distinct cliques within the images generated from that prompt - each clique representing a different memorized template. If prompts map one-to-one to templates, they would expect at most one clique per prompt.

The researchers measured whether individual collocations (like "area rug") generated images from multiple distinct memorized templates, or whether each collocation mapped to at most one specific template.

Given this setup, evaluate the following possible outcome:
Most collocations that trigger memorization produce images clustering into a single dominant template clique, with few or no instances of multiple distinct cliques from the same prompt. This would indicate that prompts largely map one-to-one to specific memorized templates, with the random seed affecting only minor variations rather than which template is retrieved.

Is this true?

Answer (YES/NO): NO